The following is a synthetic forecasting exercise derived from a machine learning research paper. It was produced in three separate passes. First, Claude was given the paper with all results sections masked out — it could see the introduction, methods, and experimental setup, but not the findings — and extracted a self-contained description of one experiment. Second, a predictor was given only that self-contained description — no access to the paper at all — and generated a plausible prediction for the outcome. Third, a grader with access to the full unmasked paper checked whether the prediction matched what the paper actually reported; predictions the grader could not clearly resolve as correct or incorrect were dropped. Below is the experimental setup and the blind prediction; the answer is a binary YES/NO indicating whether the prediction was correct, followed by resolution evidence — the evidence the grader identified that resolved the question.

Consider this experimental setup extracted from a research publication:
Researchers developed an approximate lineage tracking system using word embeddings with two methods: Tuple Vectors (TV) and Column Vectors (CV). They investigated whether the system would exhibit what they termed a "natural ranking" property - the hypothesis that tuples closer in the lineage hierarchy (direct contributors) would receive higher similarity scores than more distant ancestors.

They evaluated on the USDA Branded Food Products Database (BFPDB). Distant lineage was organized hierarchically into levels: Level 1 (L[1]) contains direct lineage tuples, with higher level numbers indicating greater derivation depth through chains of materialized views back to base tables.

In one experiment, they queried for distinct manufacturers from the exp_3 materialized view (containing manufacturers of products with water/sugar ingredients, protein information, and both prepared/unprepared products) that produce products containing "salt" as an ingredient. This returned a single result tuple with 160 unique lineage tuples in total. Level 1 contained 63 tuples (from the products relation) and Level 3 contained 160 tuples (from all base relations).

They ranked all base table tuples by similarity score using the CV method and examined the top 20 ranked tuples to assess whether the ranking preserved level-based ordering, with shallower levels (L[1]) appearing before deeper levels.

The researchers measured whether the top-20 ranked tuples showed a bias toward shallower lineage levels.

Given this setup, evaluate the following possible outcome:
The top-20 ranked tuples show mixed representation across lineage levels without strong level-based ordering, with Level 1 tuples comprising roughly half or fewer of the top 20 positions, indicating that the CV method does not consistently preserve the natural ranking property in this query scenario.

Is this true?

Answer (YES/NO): NO